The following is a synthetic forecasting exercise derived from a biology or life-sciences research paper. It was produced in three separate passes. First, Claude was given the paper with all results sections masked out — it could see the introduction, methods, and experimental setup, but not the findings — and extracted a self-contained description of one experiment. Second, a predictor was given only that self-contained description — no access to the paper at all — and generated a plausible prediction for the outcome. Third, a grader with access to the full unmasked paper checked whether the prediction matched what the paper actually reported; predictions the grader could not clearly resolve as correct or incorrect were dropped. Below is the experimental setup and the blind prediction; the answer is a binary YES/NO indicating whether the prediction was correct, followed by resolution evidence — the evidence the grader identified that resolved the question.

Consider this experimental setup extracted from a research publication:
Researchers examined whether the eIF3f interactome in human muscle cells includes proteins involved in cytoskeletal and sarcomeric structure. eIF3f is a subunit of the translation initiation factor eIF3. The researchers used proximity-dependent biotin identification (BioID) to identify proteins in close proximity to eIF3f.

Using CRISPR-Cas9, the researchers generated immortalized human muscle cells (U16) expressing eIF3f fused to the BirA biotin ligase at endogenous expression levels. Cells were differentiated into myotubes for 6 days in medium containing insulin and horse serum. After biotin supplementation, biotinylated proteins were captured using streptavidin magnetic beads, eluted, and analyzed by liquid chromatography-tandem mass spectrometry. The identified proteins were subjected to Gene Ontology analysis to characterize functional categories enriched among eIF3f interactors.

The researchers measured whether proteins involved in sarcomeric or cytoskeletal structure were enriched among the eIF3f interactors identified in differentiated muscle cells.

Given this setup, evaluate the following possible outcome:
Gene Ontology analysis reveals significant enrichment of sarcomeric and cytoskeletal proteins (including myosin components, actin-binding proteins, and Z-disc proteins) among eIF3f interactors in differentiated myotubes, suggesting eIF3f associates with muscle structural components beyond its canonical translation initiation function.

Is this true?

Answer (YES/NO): NO